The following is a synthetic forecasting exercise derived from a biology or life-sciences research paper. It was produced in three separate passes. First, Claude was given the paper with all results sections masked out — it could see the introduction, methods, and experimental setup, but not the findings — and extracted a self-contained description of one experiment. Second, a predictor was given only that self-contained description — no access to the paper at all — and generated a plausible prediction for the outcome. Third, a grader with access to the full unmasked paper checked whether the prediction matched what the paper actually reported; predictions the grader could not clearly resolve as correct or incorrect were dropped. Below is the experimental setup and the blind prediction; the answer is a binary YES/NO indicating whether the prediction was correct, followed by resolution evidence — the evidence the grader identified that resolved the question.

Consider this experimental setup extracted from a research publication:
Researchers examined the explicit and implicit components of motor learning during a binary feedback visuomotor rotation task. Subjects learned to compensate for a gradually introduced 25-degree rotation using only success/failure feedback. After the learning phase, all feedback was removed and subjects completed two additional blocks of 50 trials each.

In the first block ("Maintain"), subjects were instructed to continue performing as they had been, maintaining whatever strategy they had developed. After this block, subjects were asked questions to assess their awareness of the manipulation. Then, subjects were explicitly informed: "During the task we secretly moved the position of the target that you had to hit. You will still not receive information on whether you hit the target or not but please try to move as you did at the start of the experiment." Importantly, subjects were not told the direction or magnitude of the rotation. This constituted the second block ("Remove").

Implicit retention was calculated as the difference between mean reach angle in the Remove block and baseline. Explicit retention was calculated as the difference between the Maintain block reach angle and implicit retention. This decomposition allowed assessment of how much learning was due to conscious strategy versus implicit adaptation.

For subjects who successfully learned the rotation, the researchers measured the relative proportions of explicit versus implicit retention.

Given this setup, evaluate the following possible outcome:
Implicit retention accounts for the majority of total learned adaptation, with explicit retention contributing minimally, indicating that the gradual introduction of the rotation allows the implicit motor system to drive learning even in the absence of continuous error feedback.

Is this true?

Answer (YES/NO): NO